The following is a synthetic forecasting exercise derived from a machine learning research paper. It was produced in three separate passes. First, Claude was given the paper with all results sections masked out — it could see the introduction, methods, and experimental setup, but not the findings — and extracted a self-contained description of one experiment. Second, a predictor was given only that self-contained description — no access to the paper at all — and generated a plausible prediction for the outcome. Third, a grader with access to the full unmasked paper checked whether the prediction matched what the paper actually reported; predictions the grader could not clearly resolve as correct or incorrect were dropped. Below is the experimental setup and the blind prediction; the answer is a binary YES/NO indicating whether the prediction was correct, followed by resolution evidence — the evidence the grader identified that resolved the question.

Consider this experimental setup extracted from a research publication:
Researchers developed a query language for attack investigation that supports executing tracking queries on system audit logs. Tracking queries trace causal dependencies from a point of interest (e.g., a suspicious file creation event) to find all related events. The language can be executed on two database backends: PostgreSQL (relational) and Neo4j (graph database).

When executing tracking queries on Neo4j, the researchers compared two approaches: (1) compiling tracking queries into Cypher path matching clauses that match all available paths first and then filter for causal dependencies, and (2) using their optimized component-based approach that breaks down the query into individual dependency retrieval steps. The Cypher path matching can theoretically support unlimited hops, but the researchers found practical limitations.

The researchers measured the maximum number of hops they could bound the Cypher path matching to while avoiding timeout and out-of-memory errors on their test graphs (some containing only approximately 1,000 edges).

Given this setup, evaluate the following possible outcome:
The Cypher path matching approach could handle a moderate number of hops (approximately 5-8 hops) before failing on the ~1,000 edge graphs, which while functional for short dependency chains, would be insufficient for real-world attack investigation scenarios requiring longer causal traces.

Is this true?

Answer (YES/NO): NO